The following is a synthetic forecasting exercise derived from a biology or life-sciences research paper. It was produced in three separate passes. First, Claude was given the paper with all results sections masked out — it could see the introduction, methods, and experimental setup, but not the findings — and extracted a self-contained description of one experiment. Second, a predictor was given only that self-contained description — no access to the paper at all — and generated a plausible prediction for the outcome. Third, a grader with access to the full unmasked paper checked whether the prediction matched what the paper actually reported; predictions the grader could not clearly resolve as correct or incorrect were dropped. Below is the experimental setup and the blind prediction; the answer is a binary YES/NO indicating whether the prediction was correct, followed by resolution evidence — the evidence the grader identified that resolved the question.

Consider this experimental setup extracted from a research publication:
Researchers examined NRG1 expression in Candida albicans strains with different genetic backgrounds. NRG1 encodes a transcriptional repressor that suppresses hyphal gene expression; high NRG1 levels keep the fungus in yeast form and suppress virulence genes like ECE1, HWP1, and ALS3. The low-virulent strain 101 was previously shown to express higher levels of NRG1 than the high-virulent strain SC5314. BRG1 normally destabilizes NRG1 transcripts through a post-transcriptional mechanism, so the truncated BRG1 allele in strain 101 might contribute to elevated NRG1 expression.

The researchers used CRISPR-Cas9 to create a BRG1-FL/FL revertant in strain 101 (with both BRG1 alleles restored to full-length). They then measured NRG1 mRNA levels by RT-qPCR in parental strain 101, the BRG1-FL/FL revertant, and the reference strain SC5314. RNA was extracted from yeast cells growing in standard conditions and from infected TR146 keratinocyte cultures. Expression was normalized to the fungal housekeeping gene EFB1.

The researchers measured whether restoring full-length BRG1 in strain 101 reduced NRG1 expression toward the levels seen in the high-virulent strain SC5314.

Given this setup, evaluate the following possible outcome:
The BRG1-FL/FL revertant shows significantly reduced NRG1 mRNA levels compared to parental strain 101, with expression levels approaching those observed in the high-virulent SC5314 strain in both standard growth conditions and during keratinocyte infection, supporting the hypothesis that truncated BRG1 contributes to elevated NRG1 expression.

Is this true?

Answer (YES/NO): NO